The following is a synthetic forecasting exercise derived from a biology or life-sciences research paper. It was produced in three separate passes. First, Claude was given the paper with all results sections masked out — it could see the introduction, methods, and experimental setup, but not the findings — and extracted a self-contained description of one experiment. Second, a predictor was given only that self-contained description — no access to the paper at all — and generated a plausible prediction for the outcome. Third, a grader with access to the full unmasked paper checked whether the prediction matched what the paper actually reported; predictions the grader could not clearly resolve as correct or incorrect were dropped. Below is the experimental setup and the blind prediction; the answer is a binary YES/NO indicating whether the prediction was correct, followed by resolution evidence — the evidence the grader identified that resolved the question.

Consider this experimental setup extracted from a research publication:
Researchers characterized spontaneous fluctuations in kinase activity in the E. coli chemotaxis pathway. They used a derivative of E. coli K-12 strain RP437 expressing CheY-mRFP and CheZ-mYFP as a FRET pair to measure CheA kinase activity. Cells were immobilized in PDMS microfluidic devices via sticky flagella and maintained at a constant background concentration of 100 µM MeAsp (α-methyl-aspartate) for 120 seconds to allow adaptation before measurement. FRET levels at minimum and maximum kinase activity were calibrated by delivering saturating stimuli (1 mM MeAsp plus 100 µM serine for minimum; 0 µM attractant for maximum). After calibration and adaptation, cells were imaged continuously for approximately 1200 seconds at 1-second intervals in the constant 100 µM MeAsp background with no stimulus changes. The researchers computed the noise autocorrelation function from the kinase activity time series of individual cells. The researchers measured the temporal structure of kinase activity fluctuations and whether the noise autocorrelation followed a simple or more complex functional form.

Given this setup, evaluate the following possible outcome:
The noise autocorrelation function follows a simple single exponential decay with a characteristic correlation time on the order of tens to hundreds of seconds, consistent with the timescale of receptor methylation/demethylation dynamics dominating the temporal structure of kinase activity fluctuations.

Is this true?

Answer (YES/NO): NO